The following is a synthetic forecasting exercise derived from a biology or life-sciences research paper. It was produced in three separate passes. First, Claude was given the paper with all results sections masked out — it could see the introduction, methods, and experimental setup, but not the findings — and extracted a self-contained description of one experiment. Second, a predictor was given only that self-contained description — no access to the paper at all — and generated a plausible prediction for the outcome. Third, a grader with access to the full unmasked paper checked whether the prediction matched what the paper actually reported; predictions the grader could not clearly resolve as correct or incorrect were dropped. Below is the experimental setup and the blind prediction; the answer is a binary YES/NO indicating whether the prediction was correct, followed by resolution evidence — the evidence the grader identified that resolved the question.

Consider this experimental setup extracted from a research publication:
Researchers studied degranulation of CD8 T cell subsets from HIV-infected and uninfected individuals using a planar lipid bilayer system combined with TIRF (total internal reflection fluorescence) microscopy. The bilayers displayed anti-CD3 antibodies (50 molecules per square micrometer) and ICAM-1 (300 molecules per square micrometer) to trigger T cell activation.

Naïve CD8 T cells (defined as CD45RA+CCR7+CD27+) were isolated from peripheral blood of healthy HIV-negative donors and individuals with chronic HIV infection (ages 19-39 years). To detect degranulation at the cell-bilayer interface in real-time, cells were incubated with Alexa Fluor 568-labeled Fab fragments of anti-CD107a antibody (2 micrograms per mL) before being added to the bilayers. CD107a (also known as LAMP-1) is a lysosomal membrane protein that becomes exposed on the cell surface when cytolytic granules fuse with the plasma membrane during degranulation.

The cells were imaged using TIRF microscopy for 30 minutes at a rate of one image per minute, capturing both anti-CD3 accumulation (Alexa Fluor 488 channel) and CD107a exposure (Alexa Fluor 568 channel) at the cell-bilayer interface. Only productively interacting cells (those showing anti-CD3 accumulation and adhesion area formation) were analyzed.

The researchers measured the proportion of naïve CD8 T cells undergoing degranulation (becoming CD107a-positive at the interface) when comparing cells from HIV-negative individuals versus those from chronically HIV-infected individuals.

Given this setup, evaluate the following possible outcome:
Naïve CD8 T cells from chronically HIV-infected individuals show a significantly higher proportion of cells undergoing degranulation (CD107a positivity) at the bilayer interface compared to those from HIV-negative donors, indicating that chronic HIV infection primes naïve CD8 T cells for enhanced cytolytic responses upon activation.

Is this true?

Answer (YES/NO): YES